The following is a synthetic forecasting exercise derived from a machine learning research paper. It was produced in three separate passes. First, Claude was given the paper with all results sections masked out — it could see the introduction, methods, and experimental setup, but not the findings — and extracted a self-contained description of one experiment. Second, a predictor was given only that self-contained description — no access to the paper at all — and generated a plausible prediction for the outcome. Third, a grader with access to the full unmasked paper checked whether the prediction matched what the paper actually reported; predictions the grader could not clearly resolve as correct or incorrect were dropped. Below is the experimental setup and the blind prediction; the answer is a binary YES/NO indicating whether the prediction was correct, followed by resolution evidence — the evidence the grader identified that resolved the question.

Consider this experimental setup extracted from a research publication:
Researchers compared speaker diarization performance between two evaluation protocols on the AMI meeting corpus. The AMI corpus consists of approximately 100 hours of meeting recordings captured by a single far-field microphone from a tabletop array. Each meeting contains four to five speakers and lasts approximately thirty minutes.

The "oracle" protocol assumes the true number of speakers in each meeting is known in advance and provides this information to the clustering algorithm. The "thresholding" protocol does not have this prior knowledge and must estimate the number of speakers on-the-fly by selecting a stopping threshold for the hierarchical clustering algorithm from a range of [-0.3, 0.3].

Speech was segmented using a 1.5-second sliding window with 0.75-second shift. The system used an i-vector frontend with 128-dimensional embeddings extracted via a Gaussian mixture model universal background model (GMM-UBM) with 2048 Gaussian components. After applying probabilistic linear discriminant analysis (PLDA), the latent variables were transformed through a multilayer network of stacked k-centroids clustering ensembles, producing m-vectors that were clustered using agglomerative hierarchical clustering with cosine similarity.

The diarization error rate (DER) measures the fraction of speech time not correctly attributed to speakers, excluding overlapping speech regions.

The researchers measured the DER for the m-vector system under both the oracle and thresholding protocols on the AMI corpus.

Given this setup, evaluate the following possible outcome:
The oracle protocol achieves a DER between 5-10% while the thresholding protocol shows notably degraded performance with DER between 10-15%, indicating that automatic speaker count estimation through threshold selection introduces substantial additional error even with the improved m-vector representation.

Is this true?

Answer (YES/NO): NO